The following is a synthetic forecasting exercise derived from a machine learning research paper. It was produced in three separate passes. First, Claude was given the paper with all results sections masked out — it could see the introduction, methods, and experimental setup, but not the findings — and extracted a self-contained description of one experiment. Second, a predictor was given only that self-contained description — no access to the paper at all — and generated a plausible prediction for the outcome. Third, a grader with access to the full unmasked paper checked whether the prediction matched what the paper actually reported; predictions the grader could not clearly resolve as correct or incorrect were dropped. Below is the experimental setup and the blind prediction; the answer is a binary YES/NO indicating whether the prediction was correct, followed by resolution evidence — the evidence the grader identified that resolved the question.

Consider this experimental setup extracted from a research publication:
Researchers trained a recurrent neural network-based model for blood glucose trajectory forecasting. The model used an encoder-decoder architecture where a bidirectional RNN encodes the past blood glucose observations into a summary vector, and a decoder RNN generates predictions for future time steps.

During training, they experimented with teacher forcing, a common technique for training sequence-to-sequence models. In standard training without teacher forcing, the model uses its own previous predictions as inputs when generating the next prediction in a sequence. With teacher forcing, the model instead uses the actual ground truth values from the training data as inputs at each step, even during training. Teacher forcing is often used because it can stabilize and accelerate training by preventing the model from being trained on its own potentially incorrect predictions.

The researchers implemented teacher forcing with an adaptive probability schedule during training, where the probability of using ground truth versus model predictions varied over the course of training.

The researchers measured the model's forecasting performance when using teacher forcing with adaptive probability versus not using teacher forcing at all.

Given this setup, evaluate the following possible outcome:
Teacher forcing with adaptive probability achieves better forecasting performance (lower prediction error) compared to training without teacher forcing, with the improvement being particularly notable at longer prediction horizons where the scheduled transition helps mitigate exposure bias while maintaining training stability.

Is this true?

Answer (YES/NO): NO